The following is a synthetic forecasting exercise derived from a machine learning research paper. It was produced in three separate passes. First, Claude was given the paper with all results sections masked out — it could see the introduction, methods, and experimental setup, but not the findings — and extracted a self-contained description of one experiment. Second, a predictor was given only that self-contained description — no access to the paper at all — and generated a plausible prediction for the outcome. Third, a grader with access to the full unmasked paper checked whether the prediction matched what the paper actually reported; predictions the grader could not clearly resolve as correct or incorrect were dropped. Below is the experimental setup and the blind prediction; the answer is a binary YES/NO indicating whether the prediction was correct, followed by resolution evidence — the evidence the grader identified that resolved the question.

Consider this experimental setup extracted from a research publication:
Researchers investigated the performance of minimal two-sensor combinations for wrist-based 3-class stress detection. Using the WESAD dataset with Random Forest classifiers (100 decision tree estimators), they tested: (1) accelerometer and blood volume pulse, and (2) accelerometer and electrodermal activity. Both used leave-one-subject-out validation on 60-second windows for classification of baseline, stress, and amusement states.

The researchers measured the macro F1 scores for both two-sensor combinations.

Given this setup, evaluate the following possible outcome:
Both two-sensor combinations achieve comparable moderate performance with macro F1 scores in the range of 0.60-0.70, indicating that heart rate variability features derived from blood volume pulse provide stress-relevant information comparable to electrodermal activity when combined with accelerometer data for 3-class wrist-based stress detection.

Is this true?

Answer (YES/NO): NO